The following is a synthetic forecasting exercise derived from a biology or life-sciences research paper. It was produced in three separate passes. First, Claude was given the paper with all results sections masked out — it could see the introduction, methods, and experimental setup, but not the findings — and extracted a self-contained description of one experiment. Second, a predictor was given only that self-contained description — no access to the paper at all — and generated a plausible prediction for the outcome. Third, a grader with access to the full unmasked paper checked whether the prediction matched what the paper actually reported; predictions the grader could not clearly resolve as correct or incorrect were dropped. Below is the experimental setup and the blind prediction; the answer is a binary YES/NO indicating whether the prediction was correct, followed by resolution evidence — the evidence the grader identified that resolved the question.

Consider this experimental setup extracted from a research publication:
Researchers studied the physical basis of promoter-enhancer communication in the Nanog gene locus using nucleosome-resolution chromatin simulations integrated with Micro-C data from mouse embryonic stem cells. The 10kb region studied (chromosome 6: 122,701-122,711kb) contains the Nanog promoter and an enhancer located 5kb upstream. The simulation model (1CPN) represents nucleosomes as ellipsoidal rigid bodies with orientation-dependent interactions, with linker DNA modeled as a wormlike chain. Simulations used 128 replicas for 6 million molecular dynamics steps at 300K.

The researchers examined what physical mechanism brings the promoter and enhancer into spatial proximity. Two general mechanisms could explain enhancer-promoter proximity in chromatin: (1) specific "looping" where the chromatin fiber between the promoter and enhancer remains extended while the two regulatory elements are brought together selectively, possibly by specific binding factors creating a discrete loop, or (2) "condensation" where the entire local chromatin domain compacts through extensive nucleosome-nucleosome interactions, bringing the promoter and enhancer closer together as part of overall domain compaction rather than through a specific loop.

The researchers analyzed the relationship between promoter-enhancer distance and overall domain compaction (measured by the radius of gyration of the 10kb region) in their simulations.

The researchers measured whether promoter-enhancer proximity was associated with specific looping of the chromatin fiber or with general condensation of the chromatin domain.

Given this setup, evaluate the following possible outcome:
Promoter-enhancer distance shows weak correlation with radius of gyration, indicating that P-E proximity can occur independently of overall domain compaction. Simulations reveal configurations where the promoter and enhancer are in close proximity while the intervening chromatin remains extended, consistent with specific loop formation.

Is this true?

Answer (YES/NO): NO